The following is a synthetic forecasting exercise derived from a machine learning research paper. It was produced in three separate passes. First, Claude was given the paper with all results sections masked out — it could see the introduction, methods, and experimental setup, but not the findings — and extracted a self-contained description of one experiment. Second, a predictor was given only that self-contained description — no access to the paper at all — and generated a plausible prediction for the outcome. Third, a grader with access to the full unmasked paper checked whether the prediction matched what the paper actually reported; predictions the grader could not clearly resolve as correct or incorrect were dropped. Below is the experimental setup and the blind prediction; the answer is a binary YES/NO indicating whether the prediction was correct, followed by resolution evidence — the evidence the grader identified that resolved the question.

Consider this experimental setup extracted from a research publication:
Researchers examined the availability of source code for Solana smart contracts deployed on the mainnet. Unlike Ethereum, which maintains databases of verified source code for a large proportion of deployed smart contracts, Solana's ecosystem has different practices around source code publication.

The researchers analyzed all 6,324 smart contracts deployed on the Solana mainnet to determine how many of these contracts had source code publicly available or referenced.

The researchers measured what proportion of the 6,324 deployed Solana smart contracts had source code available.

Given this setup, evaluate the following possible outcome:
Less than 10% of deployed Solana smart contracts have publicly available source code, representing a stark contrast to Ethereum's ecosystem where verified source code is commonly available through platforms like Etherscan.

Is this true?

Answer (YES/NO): YES